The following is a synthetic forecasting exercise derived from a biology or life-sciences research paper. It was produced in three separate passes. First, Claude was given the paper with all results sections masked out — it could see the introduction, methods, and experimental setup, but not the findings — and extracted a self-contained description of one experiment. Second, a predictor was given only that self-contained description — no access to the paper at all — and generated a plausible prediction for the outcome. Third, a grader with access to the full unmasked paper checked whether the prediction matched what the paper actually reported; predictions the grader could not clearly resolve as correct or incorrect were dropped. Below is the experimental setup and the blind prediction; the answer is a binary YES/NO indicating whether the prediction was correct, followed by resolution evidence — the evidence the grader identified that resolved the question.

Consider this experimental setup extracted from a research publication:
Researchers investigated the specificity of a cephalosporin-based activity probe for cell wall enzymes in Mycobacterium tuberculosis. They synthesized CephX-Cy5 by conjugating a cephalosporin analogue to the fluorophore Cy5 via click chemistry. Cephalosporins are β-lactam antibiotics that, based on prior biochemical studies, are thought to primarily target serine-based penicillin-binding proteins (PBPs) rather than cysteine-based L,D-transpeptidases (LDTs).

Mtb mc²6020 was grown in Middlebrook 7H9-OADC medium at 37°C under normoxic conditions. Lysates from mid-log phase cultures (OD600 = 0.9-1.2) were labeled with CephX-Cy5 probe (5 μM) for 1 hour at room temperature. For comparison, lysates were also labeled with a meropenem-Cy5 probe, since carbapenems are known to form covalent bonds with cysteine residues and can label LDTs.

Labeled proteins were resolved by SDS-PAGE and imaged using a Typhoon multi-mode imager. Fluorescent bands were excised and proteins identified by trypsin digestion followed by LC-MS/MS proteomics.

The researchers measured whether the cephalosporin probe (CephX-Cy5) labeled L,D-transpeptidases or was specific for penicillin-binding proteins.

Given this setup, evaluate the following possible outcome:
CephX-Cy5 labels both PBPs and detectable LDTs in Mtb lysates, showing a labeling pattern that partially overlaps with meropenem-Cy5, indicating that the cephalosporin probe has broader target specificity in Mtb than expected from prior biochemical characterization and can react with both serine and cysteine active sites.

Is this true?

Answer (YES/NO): NO